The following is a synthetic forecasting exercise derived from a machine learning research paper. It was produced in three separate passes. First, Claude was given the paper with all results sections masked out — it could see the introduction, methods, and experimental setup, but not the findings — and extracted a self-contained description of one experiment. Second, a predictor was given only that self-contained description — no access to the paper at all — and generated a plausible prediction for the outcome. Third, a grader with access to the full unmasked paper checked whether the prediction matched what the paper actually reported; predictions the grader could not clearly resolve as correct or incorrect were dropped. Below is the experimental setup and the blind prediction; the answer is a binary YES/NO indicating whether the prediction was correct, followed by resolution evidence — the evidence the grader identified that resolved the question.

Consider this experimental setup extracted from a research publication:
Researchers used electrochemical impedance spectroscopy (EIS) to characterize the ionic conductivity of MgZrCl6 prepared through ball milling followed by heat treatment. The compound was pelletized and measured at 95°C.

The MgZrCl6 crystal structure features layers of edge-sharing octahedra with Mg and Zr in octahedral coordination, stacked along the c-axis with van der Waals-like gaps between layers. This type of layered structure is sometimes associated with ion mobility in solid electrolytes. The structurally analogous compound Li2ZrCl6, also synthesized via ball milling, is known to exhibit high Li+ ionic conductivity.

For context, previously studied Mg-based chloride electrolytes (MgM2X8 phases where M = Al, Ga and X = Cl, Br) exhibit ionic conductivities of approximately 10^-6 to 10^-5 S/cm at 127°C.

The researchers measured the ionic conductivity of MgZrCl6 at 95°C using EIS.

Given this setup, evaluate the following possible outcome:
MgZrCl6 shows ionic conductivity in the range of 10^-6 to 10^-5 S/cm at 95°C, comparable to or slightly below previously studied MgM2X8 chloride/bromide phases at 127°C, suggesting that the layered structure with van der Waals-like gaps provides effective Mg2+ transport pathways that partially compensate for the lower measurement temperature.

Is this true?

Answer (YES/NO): NO